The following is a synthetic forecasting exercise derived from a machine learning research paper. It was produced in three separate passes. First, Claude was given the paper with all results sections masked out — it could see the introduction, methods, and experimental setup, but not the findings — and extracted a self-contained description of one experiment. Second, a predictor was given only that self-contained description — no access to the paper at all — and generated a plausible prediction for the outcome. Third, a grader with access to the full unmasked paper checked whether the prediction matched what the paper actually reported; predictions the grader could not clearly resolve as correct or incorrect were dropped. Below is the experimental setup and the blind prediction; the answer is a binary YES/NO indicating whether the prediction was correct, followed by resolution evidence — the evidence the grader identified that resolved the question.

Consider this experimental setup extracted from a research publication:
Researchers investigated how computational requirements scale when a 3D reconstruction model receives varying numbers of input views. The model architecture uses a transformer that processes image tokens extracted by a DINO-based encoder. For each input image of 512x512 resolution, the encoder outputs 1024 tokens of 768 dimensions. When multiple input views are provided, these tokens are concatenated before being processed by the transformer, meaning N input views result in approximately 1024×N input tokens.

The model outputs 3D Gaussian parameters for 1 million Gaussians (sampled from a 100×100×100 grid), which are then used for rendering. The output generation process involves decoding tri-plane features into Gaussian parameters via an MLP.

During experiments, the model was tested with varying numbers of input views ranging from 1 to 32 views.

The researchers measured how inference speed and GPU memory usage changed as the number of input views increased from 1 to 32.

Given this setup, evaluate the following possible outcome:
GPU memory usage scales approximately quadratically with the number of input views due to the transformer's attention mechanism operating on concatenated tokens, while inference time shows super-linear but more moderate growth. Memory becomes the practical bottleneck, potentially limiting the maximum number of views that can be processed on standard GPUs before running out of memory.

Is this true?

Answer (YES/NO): NO